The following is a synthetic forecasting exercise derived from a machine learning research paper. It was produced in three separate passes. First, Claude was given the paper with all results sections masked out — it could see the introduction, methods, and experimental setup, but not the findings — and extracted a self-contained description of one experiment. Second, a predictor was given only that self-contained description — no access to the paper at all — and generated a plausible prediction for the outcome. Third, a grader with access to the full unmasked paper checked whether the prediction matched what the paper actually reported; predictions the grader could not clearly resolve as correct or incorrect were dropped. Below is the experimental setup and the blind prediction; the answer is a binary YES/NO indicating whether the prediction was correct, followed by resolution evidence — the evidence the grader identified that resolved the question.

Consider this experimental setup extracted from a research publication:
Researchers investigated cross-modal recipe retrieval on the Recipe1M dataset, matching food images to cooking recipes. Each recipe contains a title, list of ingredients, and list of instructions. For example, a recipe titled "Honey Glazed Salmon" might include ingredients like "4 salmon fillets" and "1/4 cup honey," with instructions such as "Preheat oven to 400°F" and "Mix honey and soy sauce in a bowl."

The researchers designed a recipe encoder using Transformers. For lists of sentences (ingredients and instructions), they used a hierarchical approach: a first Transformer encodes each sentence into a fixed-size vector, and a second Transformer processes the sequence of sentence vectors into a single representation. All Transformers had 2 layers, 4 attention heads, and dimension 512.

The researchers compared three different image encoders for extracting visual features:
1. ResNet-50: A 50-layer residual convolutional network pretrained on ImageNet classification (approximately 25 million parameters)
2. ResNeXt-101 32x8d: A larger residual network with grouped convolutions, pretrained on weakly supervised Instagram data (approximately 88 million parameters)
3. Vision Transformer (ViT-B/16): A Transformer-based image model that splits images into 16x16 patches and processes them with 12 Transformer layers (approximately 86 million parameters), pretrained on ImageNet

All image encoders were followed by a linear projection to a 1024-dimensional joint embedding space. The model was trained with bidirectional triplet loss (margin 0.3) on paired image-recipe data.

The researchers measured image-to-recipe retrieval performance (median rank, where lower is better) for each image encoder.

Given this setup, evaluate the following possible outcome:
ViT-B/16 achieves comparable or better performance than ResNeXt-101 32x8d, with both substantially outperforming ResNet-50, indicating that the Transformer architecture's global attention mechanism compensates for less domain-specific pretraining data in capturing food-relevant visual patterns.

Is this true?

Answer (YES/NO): NO